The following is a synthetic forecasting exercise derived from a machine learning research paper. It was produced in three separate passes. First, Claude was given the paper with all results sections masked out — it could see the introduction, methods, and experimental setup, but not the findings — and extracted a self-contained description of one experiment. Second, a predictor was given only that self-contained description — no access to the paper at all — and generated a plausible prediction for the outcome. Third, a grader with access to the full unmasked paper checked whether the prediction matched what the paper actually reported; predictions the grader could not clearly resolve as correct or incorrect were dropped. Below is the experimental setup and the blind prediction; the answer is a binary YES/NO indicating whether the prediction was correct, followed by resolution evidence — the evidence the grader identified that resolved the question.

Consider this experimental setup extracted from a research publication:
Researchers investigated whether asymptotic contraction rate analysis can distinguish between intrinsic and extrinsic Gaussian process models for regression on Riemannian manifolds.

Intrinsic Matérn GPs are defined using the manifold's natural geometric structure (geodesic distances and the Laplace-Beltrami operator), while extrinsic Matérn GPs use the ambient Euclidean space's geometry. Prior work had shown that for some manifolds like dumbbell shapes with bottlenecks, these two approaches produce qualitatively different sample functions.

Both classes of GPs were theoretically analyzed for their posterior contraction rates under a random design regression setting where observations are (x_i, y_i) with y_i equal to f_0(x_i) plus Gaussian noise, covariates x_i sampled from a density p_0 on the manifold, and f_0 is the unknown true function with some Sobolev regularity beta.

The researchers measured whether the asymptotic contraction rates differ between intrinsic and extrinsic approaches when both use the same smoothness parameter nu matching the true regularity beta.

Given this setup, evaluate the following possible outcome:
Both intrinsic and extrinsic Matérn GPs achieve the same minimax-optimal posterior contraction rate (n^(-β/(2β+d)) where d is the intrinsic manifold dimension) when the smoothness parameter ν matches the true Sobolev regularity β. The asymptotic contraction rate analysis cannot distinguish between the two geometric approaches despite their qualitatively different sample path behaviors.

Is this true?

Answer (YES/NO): YES